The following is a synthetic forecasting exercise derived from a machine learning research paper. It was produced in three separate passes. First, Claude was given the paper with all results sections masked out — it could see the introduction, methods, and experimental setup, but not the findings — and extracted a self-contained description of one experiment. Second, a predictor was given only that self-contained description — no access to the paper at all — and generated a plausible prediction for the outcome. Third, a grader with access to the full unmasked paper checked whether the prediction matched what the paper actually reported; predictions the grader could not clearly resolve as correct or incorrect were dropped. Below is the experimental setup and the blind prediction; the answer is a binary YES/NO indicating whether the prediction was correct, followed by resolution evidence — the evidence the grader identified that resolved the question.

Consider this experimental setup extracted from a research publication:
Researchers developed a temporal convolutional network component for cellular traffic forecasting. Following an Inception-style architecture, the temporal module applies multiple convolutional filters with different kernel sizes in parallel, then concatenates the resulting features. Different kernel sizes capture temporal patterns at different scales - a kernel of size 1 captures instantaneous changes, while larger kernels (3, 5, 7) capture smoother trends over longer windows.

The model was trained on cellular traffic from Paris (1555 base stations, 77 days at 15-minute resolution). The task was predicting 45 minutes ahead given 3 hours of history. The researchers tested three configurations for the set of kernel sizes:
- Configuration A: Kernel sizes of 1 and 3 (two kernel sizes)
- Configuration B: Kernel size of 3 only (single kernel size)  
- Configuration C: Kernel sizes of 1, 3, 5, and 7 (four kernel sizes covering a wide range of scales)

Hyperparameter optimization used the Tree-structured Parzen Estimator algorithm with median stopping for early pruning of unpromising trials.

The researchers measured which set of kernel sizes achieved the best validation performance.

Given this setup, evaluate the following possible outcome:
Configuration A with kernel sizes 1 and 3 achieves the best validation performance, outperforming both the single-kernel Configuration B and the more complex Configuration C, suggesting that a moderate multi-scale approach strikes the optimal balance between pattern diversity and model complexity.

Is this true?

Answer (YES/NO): YES